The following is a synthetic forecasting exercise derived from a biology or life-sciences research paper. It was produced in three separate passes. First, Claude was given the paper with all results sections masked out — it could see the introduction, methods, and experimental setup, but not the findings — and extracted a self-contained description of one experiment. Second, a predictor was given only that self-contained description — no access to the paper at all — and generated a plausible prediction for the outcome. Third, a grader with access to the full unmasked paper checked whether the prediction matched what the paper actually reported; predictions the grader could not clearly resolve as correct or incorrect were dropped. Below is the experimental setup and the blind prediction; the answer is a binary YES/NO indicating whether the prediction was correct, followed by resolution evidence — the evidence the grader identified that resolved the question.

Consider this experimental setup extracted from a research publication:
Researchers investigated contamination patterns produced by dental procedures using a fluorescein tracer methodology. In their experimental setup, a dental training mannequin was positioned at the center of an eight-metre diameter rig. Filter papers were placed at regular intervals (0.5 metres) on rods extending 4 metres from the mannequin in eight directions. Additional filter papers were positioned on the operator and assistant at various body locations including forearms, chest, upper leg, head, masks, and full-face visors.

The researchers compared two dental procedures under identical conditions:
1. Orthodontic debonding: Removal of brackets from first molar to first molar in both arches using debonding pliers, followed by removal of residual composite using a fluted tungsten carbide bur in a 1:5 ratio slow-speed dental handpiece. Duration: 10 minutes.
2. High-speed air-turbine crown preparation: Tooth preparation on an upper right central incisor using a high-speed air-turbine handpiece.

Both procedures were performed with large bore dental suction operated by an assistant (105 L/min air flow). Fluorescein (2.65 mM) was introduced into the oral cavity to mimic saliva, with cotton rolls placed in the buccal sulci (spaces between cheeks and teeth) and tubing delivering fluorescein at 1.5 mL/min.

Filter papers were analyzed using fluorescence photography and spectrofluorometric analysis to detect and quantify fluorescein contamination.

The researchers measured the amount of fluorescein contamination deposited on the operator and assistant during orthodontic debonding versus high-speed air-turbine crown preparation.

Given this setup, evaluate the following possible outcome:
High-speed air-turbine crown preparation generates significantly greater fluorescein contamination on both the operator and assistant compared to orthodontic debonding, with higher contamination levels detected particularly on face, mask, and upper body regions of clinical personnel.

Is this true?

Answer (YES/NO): NO